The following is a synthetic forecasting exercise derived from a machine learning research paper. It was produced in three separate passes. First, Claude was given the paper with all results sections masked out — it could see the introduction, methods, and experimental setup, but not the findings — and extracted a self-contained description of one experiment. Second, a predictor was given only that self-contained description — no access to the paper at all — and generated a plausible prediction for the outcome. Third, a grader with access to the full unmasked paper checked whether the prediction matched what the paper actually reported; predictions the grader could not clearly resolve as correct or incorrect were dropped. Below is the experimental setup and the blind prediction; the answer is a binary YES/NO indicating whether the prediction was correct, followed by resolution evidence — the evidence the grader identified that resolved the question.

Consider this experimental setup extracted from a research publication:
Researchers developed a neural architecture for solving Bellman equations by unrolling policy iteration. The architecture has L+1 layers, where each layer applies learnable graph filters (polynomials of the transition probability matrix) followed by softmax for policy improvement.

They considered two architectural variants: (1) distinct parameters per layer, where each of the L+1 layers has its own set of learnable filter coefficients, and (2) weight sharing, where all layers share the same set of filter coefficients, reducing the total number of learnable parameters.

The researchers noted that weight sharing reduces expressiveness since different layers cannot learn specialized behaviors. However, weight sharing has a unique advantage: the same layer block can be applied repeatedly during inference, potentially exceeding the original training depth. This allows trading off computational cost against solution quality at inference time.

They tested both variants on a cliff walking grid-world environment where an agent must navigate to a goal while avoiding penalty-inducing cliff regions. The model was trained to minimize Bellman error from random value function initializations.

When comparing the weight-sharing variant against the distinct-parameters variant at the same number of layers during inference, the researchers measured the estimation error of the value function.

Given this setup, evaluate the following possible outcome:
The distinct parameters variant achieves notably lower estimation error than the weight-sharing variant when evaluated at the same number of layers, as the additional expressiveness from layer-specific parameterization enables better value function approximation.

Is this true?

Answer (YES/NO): NO